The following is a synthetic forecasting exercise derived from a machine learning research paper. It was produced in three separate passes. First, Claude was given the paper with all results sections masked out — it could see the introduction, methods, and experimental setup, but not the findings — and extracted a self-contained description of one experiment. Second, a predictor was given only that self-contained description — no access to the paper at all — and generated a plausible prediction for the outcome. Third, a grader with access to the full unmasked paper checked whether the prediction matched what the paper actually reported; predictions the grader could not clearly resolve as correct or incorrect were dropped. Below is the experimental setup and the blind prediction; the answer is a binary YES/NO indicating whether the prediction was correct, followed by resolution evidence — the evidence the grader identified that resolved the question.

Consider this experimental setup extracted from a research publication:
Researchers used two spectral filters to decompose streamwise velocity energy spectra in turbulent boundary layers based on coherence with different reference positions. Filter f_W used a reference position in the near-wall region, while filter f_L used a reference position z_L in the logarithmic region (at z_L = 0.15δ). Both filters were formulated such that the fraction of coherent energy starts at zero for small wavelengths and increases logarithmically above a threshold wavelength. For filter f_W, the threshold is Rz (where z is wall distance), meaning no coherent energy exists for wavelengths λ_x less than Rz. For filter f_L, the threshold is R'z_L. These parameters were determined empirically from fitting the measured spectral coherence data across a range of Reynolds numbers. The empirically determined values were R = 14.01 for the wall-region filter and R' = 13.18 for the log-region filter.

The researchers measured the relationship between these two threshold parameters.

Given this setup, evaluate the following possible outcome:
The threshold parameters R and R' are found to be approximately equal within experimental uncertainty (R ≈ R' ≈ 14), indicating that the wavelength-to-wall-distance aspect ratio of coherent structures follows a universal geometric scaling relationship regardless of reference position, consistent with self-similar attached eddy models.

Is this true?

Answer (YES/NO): NO